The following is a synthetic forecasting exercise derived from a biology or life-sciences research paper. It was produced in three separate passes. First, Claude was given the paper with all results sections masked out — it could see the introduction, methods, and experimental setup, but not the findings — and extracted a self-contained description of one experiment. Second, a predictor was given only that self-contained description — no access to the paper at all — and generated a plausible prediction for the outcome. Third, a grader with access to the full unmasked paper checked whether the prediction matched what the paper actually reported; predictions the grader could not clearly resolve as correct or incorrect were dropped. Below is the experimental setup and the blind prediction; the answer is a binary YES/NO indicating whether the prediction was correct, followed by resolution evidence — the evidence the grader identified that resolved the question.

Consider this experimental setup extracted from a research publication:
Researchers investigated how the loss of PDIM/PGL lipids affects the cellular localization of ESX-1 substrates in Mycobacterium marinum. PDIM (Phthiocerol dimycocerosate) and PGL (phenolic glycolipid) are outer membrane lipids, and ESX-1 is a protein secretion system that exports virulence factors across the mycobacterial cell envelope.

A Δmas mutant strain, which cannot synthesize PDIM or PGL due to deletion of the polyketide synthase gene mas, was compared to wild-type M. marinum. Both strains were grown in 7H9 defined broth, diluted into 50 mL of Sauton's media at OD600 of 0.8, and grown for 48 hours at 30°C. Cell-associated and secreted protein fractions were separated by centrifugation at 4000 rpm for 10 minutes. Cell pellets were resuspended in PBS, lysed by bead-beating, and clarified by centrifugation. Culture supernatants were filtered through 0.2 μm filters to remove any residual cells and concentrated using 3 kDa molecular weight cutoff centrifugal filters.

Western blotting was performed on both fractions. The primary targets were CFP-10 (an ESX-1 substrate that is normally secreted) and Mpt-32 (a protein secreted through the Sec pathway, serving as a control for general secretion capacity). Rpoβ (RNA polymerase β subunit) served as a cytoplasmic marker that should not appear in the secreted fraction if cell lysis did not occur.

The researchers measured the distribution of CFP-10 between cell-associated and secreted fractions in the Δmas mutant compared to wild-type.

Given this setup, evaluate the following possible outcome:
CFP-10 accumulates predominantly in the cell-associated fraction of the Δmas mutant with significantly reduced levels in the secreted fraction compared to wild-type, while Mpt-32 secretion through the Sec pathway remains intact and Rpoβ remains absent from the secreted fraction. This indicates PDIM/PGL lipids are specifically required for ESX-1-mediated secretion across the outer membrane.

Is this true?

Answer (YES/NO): NO